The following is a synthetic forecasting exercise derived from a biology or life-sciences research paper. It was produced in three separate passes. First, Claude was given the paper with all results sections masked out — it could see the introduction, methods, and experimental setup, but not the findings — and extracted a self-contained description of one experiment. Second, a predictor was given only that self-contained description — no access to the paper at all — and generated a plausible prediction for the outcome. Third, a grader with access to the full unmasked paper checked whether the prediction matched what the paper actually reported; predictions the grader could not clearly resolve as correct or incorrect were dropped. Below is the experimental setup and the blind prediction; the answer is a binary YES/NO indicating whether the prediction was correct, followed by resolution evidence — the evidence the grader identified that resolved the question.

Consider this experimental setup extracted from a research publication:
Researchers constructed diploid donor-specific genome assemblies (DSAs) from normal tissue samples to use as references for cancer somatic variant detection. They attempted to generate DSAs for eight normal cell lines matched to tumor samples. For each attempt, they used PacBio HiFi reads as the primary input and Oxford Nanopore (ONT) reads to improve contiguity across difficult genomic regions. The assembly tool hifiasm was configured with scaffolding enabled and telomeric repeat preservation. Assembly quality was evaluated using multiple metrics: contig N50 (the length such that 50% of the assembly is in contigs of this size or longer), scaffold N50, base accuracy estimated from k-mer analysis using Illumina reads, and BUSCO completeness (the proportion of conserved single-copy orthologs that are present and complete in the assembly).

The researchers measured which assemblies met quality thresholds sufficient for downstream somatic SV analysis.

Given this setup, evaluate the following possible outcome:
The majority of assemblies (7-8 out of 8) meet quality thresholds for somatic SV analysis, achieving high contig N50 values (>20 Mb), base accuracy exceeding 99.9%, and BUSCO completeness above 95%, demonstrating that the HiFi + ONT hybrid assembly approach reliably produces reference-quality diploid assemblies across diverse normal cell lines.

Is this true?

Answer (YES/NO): NO